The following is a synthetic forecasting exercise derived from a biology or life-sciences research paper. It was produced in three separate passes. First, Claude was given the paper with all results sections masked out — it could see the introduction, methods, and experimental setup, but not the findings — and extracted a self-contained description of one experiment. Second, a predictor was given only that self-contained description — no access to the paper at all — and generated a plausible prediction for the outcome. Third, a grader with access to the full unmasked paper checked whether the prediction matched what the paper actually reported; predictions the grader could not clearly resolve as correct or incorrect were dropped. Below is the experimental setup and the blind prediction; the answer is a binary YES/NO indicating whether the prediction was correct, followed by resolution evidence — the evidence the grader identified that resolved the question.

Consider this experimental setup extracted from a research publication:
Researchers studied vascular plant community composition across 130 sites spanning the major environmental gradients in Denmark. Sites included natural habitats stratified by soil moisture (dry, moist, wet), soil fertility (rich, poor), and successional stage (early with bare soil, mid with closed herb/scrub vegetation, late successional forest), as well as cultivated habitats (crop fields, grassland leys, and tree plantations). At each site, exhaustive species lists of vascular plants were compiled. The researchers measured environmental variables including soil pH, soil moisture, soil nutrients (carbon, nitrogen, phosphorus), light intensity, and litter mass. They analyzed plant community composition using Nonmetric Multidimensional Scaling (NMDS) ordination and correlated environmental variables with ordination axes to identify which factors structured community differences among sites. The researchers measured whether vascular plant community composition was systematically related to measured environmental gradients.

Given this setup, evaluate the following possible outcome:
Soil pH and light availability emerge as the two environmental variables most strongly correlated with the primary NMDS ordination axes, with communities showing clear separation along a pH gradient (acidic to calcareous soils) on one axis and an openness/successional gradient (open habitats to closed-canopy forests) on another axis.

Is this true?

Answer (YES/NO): NO